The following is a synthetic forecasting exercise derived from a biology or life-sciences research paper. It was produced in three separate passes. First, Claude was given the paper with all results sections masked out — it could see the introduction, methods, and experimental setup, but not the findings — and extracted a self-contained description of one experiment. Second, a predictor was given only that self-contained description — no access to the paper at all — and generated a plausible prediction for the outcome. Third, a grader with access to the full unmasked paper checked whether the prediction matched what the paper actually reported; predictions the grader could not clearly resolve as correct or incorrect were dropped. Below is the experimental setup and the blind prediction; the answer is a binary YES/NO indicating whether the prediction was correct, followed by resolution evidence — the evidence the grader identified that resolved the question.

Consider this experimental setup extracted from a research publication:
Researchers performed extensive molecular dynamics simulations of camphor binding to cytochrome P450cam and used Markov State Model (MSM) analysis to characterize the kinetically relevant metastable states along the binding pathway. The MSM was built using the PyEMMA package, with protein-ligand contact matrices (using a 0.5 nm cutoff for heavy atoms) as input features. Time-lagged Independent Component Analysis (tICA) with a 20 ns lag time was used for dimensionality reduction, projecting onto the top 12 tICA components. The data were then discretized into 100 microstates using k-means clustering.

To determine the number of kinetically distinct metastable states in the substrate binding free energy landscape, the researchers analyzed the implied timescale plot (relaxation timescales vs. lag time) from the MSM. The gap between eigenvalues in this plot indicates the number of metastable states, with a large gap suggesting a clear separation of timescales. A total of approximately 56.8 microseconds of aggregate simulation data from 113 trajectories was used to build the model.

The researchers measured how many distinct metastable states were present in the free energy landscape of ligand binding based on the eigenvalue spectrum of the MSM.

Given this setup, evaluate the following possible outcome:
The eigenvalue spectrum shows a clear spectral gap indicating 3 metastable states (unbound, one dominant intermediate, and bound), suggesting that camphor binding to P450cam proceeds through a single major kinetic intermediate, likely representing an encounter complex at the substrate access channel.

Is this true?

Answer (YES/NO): YES